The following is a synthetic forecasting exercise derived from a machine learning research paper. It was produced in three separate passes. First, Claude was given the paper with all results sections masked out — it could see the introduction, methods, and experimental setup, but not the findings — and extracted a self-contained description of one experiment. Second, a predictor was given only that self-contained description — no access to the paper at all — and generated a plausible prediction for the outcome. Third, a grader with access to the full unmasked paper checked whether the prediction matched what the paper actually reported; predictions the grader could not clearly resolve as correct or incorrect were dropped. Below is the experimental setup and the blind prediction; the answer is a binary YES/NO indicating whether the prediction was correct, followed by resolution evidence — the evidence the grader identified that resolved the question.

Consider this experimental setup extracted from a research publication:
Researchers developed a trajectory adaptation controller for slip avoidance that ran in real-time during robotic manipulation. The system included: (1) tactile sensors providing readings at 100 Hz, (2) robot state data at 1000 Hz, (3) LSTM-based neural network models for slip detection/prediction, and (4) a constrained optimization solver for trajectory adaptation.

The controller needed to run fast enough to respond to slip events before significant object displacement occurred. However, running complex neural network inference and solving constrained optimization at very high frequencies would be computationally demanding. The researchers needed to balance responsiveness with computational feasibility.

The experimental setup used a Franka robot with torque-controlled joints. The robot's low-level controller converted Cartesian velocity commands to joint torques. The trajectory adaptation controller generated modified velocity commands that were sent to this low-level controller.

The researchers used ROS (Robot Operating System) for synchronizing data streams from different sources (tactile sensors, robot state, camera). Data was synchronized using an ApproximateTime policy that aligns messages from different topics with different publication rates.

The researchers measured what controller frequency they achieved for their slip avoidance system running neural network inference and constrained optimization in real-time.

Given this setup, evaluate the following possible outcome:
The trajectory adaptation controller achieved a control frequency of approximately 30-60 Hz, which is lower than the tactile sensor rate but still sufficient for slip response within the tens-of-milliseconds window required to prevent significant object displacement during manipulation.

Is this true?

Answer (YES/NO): YES